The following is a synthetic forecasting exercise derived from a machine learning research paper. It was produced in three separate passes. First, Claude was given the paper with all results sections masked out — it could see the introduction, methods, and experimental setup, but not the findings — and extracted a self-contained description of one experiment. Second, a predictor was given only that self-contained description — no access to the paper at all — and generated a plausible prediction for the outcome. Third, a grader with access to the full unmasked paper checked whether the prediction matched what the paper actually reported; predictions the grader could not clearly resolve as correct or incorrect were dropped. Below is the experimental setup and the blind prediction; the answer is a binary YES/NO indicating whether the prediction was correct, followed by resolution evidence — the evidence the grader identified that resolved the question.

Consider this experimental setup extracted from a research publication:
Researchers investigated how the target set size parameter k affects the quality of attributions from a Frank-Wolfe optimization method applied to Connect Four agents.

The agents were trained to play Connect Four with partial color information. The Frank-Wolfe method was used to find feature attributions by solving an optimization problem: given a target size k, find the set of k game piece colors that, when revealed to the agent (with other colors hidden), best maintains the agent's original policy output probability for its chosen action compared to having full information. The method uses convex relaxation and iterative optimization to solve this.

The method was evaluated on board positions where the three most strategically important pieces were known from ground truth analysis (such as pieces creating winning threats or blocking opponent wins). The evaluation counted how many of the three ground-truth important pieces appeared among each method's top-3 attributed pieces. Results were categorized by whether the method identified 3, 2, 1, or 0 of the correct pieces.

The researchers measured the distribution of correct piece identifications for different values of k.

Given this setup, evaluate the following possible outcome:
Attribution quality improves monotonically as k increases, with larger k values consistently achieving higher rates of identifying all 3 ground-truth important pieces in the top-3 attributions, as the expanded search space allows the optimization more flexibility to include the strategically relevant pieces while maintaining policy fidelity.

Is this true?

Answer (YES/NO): NO